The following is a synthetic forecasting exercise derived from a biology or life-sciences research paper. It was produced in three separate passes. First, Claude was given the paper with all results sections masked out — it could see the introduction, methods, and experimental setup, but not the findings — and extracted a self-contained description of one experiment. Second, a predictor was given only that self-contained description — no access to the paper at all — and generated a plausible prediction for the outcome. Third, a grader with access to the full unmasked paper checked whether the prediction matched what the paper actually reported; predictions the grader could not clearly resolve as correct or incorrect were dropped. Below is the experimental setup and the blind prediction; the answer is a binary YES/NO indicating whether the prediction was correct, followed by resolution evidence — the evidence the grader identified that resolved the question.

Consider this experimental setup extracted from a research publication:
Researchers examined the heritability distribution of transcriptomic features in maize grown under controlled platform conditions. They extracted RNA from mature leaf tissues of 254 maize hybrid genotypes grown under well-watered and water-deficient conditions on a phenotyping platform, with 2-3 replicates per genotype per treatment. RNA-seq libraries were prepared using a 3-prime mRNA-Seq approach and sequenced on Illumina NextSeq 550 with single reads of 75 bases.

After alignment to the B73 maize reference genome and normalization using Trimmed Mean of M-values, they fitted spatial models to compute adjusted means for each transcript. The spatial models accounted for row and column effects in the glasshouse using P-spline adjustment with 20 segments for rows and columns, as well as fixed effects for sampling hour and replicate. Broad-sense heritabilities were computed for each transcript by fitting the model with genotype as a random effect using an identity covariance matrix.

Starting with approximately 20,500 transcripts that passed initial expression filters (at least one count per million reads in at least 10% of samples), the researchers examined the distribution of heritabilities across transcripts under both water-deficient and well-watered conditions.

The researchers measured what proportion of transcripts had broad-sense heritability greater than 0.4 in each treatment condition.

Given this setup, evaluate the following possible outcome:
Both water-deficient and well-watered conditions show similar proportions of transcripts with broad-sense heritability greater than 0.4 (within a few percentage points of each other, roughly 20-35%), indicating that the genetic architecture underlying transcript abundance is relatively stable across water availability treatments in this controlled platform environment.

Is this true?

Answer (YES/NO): YES